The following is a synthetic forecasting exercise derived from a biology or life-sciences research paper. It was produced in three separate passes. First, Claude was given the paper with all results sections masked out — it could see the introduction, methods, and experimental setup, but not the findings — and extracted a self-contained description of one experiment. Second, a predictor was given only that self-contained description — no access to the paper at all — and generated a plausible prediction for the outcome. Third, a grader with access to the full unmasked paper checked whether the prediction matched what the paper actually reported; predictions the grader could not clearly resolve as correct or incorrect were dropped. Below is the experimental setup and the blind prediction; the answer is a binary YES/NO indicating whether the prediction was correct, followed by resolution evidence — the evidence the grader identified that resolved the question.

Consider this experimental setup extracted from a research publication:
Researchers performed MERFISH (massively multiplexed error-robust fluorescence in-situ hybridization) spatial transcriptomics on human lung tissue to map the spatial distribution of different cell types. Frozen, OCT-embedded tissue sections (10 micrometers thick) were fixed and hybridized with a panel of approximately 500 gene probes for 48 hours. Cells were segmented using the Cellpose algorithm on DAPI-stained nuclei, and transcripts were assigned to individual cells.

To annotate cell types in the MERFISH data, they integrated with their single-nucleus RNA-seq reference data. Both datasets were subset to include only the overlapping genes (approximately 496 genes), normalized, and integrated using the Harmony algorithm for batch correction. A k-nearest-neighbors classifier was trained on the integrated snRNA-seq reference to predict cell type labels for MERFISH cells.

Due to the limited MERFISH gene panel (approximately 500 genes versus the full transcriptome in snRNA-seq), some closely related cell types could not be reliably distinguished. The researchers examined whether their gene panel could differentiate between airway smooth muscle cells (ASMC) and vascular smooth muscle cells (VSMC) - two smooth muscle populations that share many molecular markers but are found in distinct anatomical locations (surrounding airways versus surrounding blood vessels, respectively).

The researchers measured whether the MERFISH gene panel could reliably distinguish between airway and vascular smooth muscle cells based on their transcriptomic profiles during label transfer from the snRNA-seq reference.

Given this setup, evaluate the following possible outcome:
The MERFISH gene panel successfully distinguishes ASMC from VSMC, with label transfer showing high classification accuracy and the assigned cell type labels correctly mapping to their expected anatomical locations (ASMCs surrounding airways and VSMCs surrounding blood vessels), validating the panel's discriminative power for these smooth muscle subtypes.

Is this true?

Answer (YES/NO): NO